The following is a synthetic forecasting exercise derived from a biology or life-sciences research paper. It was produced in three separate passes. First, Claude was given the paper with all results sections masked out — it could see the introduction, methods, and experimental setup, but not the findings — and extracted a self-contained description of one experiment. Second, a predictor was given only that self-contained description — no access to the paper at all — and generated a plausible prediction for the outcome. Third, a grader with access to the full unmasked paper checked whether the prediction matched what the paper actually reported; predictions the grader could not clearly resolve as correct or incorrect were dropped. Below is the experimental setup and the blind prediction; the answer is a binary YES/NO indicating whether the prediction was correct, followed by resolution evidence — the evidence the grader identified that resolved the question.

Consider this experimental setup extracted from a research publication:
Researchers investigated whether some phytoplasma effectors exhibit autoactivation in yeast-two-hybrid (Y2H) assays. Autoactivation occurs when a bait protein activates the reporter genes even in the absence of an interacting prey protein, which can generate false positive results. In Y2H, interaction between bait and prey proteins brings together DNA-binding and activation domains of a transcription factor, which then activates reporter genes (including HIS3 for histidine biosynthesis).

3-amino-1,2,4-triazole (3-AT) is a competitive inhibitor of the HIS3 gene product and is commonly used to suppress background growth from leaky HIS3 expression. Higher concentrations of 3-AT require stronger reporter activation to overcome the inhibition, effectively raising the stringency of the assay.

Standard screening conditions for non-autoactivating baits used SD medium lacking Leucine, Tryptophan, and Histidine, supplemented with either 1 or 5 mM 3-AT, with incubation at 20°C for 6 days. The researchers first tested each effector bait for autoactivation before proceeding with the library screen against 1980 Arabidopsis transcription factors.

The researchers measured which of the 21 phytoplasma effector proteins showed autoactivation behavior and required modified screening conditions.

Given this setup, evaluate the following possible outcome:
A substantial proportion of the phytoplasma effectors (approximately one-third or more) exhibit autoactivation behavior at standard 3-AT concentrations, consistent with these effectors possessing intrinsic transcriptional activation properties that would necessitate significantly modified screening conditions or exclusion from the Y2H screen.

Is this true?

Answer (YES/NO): NO